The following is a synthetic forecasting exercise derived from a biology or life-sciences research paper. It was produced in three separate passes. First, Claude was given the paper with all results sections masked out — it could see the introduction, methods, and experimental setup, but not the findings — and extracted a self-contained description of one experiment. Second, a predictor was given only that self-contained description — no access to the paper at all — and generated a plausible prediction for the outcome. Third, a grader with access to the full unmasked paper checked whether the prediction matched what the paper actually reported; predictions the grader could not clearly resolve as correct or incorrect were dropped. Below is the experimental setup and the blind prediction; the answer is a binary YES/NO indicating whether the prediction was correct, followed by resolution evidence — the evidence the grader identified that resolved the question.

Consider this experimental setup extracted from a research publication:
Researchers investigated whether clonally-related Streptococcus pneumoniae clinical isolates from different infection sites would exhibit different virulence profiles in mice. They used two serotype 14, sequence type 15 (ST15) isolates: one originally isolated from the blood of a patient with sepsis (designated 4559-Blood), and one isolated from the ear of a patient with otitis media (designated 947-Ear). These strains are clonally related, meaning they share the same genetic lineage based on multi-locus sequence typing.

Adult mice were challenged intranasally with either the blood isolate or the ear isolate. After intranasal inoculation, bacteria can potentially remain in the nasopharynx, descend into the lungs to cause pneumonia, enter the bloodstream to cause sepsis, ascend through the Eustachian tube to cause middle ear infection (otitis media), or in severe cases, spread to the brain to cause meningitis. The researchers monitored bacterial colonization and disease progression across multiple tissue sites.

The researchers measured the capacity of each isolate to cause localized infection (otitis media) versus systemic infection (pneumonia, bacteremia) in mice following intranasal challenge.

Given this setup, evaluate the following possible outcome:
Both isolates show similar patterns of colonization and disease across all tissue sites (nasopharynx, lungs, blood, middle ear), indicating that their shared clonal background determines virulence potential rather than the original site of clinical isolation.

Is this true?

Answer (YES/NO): NO